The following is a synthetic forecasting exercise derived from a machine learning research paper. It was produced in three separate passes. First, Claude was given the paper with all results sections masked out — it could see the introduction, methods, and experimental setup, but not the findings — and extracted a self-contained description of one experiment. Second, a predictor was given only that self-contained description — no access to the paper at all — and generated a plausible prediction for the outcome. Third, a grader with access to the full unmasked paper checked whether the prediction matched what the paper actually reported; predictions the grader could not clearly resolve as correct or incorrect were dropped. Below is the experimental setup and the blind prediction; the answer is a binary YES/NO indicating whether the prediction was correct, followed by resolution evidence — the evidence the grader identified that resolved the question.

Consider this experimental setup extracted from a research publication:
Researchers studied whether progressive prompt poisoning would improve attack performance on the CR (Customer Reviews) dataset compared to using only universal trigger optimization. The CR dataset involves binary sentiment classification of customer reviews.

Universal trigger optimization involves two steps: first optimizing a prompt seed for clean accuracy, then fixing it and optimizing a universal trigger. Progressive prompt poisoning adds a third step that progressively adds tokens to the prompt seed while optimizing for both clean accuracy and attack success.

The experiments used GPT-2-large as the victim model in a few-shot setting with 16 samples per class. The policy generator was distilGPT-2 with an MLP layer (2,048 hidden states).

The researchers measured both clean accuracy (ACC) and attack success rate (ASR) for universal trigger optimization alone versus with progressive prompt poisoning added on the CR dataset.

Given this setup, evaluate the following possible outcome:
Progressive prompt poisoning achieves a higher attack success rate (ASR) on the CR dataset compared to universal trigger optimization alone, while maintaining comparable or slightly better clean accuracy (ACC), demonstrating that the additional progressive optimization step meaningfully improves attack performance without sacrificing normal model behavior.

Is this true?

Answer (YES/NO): YES